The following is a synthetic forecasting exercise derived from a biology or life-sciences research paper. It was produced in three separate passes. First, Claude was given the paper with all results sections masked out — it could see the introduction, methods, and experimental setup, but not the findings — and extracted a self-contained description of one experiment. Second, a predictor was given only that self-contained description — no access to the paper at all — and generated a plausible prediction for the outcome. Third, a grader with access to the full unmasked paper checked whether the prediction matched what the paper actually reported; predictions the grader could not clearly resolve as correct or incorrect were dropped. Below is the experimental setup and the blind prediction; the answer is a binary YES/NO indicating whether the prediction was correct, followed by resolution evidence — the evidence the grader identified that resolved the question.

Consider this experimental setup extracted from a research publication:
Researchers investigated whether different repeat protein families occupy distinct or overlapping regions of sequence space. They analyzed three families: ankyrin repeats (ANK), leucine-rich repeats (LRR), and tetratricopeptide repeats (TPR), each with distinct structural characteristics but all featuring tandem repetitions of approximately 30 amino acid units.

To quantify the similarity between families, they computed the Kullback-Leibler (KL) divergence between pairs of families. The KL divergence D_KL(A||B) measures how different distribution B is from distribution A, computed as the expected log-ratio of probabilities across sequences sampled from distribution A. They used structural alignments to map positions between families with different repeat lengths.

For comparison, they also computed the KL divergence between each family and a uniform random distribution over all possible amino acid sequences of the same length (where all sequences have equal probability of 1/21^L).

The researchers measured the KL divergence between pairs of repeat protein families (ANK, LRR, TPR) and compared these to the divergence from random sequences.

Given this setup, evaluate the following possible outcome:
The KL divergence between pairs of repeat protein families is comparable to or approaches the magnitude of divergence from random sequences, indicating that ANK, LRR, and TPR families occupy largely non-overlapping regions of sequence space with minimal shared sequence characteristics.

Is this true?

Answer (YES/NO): YES